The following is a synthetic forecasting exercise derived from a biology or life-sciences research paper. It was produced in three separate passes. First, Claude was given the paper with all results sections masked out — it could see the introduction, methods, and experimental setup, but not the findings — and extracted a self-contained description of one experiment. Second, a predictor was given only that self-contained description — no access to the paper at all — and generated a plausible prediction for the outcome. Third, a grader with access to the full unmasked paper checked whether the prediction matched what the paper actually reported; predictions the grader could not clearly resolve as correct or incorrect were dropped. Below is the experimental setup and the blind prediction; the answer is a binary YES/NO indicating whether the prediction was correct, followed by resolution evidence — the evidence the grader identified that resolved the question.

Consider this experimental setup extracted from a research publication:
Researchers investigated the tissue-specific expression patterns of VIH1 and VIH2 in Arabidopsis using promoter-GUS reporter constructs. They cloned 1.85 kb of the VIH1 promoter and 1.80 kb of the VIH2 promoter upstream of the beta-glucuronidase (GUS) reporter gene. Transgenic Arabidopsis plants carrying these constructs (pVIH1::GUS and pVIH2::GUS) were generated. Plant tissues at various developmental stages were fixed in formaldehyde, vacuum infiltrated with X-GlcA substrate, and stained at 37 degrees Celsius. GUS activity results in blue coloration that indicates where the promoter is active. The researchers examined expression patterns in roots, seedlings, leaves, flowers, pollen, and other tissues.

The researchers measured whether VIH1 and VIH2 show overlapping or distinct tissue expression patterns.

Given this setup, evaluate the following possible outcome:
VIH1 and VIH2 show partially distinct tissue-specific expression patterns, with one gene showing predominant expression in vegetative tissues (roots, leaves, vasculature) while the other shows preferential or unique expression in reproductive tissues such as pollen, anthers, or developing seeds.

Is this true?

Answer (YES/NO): YES